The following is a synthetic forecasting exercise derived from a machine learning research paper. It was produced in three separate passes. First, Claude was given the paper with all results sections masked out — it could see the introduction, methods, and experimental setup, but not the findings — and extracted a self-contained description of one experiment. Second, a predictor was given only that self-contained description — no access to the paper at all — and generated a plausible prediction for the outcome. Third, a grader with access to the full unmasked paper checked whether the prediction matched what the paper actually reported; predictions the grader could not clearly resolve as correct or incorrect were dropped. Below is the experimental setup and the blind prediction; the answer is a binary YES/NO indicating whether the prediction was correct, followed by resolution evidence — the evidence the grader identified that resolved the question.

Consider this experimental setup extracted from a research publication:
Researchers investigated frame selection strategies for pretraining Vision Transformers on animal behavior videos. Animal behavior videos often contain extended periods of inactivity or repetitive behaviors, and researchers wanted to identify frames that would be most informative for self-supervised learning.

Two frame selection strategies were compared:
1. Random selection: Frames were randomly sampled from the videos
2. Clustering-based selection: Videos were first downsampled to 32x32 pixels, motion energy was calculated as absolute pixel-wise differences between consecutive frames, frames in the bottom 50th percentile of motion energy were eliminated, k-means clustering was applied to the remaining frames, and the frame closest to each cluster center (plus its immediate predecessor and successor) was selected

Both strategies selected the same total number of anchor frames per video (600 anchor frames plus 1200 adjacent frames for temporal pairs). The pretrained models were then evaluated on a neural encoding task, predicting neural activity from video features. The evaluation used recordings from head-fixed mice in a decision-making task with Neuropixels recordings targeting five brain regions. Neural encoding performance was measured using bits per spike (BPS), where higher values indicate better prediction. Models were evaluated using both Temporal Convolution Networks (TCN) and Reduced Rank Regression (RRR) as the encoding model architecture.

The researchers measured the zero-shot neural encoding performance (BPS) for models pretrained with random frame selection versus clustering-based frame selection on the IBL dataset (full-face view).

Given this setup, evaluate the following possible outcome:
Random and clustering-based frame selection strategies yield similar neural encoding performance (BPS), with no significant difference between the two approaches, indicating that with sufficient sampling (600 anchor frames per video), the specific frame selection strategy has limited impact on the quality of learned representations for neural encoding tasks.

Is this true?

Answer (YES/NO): NO